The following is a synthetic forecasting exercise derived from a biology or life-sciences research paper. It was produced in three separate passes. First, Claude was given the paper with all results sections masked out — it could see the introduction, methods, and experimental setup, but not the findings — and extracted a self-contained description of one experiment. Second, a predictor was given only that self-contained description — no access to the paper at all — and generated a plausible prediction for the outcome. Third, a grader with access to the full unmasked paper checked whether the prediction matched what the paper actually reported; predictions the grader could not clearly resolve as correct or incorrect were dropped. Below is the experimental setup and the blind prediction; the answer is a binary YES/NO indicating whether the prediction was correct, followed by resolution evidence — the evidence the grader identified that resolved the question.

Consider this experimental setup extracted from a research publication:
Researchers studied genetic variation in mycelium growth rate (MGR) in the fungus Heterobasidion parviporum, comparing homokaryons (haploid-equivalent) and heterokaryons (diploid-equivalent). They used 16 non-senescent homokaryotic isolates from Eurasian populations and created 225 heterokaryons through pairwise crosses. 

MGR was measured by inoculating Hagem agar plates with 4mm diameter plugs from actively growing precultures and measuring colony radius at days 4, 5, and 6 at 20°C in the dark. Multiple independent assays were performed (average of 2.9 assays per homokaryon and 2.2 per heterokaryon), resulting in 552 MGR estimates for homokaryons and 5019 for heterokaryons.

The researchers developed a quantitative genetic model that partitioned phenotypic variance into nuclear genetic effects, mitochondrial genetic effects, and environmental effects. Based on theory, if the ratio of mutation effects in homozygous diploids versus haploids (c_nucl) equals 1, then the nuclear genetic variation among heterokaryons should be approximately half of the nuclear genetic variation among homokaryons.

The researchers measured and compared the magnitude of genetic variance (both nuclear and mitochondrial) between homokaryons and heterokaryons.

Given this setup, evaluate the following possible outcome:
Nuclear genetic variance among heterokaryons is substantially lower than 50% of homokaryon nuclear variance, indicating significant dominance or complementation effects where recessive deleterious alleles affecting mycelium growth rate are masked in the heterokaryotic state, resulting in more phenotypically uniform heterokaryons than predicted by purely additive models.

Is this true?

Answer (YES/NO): NO